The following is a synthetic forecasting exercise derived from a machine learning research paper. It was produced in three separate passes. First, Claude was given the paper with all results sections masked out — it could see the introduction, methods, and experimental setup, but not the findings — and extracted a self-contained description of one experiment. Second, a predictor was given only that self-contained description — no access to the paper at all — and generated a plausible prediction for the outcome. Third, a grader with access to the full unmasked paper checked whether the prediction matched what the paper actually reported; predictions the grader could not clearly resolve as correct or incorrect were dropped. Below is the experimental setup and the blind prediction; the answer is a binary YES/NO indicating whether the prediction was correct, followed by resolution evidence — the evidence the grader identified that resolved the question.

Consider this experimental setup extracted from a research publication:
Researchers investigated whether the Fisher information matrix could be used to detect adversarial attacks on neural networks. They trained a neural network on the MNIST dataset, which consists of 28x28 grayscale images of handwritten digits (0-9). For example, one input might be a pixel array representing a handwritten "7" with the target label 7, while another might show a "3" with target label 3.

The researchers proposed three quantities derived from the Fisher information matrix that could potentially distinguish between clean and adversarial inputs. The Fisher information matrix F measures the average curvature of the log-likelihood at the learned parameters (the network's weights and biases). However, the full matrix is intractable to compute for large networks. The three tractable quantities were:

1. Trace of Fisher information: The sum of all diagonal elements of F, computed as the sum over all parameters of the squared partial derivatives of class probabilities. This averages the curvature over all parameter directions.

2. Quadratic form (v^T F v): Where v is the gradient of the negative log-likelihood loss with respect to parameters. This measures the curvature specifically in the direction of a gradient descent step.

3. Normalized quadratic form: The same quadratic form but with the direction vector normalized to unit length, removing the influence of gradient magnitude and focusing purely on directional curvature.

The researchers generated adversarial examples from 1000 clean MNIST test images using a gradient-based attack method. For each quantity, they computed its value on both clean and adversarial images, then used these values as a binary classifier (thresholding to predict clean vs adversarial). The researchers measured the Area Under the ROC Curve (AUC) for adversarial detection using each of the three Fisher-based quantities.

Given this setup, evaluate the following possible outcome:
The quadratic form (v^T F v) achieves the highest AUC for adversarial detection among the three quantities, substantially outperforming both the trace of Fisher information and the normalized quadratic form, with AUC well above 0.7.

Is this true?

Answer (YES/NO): NO